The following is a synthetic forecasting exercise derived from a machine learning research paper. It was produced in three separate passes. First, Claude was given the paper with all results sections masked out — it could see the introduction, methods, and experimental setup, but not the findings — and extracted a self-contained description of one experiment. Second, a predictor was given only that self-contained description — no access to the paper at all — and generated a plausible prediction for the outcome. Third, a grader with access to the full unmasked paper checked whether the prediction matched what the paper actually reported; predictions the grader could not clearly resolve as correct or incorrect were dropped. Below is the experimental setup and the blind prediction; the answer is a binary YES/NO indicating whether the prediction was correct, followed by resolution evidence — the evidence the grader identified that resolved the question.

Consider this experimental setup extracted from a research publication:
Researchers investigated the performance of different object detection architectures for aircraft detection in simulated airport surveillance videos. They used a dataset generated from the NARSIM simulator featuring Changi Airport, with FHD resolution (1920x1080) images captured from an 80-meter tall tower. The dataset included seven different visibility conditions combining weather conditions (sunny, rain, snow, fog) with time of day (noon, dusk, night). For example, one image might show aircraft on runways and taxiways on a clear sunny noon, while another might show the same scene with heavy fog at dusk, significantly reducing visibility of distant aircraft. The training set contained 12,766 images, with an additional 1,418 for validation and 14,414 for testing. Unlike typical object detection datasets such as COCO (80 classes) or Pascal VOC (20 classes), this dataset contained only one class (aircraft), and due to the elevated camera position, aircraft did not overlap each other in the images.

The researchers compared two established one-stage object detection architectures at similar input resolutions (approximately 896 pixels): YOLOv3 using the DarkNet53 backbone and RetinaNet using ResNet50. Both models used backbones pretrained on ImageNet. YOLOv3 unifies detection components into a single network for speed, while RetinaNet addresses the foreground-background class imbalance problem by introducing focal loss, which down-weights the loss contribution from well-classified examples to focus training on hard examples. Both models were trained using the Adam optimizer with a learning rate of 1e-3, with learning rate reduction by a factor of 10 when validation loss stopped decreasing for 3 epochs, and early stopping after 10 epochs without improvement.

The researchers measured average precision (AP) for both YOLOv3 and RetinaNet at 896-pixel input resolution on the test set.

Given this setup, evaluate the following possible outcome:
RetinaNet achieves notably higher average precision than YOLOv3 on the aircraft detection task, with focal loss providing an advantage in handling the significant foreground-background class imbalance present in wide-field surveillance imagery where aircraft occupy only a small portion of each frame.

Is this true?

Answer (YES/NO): NO